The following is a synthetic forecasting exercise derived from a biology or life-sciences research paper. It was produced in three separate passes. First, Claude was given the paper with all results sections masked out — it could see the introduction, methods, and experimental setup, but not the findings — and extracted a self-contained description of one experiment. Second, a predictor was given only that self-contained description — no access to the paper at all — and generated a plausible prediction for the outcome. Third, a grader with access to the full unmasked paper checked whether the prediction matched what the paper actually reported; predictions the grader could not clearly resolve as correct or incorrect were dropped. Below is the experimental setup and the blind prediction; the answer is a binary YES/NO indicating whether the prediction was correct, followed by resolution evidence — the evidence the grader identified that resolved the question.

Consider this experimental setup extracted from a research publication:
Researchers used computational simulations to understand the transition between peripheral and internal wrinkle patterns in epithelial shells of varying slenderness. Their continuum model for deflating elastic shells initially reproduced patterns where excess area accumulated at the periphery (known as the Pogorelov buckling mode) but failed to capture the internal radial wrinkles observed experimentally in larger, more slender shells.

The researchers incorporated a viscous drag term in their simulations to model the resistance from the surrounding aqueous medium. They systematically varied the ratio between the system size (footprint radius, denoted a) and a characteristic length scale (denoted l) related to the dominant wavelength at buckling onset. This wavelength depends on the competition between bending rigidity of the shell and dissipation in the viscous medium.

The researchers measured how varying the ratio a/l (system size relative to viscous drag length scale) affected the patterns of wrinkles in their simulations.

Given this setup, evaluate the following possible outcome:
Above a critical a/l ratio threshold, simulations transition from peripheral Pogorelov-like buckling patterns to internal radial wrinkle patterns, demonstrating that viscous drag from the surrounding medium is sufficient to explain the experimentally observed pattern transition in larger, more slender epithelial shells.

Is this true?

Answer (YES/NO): YES